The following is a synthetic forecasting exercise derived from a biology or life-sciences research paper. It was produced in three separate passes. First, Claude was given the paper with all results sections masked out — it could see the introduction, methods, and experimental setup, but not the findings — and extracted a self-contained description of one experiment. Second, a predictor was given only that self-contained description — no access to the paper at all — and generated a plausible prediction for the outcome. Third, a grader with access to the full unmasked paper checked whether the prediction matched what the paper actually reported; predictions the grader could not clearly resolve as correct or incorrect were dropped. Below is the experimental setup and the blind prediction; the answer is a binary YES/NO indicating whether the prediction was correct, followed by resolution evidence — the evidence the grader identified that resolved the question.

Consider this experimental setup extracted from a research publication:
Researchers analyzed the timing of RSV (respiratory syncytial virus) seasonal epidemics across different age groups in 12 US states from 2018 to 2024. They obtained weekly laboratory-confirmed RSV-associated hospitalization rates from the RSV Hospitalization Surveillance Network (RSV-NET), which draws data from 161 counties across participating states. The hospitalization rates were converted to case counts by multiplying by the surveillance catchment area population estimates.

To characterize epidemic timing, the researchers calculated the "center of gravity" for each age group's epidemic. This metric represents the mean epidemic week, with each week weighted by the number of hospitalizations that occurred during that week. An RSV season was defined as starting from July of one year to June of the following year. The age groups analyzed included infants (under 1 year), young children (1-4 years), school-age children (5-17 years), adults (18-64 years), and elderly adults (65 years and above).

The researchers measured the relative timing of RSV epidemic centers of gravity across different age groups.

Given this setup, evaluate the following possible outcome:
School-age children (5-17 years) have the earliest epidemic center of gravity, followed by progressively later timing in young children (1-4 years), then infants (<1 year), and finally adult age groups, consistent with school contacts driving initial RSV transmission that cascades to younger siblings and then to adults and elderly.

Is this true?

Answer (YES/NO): NO